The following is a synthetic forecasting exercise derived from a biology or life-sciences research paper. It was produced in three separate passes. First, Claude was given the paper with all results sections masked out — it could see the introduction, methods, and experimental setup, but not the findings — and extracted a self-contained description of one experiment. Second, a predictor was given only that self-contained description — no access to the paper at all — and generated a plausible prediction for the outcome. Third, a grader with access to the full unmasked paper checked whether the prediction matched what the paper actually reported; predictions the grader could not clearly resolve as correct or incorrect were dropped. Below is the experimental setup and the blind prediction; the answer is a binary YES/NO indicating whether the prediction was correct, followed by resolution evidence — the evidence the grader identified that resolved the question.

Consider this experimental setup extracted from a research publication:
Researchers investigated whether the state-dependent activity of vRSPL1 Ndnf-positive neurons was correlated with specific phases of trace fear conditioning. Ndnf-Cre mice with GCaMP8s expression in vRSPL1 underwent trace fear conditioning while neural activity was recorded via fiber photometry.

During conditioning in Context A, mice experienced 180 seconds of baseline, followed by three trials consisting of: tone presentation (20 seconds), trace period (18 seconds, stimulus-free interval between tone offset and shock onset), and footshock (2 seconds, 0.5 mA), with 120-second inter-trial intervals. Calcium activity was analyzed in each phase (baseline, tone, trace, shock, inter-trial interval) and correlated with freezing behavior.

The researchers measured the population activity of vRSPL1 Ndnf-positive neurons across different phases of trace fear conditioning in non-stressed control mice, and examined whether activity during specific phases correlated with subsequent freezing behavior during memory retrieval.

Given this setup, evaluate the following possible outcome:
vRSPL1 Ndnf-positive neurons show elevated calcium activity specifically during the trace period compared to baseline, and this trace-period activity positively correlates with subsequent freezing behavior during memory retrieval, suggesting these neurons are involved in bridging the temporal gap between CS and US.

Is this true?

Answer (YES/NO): NO